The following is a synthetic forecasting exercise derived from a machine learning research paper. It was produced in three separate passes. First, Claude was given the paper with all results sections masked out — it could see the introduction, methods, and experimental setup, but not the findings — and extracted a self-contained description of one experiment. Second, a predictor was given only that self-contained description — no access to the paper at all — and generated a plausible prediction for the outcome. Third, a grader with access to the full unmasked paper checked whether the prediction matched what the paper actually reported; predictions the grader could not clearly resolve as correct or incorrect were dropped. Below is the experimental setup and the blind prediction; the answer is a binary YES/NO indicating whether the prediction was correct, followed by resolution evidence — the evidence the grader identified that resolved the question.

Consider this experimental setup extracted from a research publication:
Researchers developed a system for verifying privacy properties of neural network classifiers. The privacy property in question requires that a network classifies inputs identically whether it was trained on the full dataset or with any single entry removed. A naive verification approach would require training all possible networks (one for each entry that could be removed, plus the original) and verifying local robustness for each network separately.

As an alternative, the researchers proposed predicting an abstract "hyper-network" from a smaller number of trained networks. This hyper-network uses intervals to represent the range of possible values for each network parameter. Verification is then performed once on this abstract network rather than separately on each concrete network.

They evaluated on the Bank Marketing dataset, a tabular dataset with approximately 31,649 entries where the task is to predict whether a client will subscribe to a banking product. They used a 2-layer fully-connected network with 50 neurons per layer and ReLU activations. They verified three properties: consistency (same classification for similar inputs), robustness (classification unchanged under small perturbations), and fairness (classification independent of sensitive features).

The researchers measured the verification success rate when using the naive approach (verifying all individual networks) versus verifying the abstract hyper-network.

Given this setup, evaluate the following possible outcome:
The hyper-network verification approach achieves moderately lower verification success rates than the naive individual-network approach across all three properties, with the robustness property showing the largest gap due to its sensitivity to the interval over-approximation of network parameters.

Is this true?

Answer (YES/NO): NO